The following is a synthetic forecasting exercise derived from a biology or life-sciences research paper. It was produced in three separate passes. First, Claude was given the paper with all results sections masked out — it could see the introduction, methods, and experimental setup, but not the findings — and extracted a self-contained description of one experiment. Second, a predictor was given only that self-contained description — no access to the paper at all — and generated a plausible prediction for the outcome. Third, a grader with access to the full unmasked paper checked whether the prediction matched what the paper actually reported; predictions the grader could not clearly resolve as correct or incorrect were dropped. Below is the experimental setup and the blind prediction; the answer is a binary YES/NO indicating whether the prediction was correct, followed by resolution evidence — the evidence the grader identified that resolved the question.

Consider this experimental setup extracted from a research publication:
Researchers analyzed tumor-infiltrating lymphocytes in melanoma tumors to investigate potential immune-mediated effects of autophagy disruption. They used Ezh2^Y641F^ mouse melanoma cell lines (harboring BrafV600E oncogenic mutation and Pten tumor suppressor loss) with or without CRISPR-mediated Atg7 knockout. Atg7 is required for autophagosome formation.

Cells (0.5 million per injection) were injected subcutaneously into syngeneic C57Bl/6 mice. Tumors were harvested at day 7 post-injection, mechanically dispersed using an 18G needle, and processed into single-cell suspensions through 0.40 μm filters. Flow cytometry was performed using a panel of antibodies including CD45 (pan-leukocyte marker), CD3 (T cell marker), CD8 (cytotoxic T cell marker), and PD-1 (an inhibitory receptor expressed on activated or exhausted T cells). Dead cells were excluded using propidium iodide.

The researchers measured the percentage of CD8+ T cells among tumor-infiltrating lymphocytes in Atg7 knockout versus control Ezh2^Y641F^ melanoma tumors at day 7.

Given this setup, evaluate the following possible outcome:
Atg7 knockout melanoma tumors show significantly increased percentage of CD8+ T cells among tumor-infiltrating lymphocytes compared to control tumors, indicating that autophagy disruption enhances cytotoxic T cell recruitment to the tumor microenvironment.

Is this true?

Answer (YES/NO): YES